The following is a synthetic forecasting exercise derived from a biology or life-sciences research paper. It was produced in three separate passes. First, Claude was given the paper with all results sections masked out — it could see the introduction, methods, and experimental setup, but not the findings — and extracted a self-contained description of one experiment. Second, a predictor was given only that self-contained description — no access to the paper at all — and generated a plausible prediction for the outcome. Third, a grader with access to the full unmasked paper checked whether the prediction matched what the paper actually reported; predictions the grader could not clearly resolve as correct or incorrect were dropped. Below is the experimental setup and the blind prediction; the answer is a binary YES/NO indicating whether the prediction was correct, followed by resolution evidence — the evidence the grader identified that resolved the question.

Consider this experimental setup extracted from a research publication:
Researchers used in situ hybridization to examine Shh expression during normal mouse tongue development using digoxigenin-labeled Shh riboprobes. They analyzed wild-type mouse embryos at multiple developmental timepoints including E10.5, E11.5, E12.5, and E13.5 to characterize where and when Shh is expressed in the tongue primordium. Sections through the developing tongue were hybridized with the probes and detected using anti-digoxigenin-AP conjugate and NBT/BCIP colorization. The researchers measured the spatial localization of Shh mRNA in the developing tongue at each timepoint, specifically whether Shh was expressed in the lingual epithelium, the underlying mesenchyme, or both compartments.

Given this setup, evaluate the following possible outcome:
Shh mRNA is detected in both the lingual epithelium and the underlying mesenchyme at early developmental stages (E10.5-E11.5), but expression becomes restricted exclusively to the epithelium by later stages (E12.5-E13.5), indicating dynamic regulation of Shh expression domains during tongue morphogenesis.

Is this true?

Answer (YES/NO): NO